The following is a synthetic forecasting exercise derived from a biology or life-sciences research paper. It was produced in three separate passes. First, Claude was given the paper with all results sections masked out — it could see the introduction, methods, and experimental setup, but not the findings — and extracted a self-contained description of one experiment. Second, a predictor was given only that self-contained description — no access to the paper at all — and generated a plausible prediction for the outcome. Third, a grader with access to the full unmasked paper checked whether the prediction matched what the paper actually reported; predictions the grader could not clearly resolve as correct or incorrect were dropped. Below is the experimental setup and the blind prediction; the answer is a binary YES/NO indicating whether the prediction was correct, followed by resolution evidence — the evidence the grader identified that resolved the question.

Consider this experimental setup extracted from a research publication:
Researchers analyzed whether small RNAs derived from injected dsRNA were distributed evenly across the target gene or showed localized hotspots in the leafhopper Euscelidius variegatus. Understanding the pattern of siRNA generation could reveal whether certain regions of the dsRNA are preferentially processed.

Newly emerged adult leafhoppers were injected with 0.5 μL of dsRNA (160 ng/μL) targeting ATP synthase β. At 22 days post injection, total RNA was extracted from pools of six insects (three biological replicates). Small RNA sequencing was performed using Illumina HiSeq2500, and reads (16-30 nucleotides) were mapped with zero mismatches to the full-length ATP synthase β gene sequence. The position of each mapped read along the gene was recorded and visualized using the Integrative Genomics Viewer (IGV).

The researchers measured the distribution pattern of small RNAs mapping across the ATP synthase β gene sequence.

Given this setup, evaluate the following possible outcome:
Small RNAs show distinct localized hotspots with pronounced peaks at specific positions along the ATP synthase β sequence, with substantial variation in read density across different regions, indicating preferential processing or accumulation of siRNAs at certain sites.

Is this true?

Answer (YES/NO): YES